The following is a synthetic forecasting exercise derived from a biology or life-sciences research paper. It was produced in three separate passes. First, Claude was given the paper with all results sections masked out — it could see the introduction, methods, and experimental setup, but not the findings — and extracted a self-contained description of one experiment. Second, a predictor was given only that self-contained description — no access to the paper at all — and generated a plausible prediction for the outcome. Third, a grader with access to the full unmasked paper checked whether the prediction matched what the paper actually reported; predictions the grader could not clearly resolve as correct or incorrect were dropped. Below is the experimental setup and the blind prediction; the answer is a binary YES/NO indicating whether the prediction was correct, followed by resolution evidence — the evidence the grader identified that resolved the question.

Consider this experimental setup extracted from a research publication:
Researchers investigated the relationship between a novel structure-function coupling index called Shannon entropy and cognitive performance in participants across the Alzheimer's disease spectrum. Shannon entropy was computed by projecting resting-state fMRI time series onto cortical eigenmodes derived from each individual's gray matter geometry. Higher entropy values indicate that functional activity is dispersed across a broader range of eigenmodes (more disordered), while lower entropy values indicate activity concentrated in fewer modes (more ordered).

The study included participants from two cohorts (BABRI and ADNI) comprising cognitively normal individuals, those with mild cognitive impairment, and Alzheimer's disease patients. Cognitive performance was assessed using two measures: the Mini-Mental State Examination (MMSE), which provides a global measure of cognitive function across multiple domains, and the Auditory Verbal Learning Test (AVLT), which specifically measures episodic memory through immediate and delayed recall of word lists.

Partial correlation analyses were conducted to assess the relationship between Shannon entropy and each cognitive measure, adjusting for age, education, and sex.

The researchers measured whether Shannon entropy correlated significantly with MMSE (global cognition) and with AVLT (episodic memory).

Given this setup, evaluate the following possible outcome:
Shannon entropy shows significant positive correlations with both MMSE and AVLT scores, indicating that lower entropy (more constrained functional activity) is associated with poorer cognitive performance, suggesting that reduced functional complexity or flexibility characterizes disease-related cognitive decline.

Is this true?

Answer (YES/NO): NO